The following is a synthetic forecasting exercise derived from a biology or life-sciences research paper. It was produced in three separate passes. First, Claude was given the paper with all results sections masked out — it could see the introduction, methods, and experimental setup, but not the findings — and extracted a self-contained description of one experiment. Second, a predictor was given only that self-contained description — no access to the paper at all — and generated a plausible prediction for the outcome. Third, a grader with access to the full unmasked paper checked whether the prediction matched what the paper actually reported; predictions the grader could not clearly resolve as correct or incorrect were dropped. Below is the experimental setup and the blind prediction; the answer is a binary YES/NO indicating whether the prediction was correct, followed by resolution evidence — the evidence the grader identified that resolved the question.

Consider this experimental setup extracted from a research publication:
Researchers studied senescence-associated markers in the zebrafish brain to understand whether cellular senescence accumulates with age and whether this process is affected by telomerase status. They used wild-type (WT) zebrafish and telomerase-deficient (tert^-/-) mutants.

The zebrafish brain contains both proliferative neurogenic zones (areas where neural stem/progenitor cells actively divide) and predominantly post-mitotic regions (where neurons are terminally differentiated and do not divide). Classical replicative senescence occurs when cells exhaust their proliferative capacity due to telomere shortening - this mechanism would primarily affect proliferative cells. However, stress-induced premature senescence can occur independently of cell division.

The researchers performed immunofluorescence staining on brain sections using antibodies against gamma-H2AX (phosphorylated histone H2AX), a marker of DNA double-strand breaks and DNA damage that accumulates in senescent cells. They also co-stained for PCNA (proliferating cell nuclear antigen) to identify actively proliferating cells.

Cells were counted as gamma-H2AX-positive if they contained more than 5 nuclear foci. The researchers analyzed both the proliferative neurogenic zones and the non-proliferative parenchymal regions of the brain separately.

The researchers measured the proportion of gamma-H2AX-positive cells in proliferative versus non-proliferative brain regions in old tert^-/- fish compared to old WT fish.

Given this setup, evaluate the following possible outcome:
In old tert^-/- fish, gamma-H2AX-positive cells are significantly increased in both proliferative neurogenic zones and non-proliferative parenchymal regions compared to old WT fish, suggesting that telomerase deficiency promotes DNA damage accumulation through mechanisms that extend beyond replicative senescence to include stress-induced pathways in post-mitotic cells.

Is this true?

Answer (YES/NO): YES